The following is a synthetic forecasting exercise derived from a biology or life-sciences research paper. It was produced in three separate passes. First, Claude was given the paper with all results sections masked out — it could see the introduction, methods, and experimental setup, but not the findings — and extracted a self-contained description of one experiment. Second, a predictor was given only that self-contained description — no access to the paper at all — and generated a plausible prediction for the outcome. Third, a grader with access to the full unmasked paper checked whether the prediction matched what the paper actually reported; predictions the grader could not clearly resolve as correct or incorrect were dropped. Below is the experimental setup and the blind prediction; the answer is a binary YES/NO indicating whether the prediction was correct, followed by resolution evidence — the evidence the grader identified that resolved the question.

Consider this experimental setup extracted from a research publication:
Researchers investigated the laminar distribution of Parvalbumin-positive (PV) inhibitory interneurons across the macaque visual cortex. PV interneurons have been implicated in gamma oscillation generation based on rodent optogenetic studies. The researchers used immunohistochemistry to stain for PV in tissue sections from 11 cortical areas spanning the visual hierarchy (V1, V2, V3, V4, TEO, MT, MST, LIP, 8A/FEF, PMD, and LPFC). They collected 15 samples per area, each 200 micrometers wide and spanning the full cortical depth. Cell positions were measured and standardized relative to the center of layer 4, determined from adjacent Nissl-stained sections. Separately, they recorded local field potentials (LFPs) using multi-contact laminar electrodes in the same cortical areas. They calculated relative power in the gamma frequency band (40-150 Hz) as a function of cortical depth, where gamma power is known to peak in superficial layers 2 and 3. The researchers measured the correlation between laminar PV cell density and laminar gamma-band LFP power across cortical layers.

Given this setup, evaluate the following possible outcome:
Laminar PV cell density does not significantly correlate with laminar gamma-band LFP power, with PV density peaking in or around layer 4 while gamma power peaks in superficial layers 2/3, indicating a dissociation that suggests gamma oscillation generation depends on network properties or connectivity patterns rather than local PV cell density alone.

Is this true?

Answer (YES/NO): NO